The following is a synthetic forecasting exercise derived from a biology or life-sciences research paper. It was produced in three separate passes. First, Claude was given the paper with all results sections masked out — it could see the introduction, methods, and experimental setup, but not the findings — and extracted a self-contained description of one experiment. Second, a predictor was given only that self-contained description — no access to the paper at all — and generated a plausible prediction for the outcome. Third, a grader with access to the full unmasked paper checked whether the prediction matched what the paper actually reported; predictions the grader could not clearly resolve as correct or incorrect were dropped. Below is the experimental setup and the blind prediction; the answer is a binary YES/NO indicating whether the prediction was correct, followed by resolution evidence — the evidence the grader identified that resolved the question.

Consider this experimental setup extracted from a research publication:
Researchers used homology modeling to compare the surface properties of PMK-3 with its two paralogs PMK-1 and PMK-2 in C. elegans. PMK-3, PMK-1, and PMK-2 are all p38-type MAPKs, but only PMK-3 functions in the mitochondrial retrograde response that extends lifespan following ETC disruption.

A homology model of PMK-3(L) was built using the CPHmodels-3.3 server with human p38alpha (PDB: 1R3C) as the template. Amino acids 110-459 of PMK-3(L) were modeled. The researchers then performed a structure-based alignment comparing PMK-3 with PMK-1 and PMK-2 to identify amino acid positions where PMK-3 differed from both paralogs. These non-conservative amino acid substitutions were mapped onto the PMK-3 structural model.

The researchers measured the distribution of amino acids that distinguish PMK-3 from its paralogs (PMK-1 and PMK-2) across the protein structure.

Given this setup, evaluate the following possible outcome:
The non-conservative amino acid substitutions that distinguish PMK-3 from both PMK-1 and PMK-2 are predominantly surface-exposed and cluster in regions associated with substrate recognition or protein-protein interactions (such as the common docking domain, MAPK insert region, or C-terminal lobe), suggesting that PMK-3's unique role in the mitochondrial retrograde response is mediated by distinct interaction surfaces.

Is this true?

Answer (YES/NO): YES